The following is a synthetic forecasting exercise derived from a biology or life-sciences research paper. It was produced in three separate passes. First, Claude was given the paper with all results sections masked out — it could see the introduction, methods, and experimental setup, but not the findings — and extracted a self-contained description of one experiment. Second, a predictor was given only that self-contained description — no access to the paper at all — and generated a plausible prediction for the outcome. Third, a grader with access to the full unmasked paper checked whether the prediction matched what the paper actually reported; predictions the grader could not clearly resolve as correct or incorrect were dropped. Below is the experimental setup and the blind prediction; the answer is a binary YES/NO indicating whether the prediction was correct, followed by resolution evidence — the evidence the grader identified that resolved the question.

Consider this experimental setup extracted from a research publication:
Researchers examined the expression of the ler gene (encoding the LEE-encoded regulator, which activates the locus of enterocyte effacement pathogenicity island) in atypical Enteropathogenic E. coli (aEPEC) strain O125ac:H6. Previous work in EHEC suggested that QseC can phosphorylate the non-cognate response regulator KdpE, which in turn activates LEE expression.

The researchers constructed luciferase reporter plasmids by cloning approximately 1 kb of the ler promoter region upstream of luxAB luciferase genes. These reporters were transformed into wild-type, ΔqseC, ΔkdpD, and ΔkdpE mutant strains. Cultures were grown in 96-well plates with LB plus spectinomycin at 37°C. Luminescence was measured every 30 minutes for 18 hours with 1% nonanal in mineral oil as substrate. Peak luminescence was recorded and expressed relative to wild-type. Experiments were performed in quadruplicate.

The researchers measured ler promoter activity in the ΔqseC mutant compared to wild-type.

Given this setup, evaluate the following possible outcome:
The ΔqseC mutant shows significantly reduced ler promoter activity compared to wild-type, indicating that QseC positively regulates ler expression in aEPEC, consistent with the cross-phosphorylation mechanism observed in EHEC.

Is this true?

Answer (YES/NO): NO